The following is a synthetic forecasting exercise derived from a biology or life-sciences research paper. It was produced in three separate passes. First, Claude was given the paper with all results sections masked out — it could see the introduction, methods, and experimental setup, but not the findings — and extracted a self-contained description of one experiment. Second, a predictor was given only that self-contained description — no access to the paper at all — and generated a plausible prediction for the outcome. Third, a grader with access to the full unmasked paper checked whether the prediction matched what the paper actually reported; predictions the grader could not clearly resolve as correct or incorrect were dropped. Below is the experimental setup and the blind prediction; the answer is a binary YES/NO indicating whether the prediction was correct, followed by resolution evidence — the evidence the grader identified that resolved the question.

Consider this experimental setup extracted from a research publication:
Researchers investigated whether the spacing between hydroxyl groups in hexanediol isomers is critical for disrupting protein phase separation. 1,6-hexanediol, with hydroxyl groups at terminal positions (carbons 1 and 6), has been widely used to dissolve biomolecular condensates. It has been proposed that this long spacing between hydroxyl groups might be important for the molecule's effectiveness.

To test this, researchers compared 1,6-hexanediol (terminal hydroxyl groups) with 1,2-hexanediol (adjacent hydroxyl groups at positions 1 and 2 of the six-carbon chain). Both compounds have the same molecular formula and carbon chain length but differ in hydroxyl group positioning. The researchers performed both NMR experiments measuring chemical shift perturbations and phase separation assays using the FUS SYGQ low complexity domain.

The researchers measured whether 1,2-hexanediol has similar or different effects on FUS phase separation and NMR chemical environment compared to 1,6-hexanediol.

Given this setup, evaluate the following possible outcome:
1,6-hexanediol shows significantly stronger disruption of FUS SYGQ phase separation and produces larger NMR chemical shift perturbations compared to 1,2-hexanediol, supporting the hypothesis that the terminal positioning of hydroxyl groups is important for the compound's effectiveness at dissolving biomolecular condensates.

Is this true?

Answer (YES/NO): NO